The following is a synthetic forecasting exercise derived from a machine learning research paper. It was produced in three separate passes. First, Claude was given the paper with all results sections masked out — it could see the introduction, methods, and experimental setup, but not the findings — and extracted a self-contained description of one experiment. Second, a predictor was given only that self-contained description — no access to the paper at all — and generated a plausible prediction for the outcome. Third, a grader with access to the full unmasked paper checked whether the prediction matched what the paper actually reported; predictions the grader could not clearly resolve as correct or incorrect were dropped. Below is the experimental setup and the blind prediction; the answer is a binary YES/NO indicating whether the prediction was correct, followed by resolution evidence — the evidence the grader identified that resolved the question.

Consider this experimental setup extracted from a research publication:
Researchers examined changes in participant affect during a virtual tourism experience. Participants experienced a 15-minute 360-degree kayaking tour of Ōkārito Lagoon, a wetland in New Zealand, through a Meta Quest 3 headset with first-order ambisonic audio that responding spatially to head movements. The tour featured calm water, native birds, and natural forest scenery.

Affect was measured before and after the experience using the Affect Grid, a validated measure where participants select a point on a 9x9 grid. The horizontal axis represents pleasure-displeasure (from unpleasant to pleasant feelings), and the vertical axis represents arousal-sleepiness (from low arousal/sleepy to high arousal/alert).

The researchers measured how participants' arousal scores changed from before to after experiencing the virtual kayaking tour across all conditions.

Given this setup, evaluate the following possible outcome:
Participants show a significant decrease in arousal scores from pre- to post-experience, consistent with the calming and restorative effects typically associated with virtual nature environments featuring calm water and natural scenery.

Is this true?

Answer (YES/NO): NO